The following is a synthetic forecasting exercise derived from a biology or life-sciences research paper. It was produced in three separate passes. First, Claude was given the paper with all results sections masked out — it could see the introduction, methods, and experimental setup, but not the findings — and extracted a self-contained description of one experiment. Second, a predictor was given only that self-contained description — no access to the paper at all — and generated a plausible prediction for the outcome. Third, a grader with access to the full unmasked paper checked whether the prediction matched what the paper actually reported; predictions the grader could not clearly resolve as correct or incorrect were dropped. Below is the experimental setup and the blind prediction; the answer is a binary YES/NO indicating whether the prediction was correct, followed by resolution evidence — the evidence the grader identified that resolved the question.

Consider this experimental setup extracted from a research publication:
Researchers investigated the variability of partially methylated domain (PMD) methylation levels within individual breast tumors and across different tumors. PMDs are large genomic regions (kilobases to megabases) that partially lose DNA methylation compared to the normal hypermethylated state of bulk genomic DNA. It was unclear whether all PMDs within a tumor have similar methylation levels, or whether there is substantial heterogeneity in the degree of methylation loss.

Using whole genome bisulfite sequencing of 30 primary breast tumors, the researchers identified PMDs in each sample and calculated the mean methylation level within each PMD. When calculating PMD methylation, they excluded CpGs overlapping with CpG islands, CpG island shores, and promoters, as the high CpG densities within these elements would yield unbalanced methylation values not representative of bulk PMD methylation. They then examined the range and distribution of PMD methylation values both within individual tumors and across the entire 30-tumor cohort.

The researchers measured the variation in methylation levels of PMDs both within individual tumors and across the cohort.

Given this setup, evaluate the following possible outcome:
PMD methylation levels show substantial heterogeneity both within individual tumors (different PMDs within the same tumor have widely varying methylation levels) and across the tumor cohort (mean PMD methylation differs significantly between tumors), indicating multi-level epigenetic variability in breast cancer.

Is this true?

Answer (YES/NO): NO